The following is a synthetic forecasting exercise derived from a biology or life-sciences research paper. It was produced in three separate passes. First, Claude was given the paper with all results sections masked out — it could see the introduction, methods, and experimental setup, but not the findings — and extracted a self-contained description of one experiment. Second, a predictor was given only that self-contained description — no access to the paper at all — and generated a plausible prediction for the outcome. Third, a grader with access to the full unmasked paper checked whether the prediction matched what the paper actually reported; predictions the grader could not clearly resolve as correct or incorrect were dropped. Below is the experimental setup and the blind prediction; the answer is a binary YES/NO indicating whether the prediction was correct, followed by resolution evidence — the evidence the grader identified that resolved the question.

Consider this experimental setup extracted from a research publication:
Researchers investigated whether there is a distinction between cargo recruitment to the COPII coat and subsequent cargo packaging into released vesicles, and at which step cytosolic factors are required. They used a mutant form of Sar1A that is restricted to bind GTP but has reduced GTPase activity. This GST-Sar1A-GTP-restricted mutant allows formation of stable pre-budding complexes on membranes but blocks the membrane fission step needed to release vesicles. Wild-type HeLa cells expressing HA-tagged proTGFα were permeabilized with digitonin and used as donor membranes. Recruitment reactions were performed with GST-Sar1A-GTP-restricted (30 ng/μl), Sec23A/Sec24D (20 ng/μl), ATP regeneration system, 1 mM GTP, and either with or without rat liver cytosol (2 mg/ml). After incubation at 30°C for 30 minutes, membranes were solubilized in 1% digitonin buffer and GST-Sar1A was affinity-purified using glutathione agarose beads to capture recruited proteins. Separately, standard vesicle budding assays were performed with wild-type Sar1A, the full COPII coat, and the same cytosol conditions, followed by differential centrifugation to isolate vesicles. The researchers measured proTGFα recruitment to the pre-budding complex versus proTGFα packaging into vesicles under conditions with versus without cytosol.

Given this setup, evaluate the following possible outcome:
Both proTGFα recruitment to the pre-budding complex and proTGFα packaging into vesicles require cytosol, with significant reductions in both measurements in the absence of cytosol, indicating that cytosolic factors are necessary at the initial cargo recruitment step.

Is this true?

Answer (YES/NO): YES